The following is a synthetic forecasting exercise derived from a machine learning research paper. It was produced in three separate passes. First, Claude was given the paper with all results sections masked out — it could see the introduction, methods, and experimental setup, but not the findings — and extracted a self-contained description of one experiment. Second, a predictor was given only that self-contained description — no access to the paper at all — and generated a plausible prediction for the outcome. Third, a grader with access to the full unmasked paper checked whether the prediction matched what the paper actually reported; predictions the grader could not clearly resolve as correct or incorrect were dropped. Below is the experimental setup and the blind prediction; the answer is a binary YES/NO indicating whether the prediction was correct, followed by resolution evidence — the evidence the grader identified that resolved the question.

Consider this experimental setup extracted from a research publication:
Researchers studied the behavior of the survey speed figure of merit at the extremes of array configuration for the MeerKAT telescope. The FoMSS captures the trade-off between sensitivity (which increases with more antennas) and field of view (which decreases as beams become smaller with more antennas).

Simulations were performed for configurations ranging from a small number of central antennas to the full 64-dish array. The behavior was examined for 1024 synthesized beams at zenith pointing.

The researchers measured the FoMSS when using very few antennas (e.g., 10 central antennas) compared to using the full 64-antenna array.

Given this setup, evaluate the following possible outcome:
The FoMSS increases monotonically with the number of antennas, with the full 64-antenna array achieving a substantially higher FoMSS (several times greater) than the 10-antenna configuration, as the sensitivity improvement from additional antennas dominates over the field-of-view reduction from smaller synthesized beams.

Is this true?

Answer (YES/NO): NO